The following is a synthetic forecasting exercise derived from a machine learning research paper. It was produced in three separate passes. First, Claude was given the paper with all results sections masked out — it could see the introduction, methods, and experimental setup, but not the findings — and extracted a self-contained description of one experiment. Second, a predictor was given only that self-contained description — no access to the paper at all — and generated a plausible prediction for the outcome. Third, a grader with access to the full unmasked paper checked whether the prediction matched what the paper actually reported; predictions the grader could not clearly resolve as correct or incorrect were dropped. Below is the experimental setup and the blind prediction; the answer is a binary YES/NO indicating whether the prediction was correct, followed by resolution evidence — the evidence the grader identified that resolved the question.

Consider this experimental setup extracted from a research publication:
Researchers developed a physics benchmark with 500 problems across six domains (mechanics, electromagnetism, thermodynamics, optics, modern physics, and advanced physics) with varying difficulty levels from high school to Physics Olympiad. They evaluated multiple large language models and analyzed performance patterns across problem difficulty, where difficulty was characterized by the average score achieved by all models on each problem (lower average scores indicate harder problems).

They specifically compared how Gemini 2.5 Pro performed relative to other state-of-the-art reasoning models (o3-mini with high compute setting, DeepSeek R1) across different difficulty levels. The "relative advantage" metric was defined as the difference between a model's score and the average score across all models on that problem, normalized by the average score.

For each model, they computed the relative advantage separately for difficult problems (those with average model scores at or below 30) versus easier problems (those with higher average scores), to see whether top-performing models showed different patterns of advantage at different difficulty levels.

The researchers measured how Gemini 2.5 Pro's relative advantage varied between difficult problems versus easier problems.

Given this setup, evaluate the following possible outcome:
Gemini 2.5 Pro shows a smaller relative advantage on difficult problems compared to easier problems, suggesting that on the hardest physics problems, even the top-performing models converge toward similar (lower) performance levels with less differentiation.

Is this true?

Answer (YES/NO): NO